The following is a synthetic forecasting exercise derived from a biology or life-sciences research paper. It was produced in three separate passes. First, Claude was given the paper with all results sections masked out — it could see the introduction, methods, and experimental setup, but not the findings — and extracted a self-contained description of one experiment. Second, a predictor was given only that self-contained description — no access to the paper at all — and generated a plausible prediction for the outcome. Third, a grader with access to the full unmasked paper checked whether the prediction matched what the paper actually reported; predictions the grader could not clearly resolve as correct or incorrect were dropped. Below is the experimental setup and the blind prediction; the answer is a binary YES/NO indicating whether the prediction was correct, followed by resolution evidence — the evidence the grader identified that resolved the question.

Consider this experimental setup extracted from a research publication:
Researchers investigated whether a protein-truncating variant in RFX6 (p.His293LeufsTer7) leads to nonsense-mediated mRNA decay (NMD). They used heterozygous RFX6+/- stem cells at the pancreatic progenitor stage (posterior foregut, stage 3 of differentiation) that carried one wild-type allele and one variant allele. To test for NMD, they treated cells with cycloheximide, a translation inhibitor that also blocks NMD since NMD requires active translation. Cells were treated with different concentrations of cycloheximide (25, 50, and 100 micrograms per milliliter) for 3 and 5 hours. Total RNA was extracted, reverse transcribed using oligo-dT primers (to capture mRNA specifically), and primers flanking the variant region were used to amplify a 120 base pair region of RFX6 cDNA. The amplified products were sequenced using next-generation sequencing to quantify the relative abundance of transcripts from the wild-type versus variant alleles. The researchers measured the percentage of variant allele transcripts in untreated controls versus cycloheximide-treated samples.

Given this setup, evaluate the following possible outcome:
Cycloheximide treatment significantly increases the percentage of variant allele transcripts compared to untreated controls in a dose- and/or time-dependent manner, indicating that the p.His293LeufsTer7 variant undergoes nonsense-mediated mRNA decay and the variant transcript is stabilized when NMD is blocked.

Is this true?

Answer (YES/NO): YES